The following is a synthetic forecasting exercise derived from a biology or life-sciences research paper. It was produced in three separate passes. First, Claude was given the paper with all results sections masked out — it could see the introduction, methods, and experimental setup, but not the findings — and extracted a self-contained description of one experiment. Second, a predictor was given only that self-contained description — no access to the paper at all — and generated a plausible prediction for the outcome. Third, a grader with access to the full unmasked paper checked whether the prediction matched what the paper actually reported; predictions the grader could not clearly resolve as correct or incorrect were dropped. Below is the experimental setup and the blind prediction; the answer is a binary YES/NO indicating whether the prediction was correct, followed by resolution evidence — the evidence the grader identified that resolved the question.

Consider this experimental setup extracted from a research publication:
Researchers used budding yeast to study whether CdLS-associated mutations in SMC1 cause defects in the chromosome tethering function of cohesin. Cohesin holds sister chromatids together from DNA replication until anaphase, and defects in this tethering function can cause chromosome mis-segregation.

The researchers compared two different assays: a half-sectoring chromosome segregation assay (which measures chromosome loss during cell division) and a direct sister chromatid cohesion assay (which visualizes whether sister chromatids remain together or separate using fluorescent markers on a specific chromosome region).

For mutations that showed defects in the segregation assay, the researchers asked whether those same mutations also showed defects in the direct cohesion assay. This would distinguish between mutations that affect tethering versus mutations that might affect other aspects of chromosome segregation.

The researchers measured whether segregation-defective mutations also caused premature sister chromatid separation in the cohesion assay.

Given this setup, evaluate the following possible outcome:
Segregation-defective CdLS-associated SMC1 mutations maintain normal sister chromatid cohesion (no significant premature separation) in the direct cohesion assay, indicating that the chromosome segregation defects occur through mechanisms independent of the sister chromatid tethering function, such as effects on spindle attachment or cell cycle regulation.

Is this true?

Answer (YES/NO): NO